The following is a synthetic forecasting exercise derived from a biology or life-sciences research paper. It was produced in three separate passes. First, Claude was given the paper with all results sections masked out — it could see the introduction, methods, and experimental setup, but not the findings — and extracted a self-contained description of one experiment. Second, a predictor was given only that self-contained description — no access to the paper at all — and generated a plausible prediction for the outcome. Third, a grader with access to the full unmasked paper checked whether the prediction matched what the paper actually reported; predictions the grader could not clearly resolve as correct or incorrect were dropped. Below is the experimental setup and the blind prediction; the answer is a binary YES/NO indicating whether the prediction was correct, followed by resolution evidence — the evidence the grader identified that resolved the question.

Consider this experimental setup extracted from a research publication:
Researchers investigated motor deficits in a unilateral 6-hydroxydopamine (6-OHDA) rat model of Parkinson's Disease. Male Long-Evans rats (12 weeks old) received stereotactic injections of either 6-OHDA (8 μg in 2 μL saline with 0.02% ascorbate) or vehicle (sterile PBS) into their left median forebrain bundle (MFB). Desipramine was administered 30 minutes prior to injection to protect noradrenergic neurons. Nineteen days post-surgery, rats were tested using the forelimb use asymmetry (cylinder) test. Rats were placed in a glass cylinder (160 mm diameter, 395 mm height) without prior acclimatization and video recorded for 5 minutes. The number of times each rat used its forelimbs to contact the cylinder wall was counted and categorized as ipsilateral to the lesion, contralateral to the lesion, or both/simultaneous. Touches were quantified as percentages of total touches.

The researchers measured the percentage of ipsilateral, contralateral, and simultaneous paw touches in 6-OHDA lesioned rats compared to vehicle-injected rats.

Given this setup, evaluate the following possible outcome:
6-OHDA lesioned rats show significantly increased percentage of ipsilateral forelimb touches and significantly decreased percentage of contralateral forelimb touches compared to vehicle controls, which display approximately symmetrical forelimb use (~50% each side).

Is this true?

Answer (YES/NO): YES